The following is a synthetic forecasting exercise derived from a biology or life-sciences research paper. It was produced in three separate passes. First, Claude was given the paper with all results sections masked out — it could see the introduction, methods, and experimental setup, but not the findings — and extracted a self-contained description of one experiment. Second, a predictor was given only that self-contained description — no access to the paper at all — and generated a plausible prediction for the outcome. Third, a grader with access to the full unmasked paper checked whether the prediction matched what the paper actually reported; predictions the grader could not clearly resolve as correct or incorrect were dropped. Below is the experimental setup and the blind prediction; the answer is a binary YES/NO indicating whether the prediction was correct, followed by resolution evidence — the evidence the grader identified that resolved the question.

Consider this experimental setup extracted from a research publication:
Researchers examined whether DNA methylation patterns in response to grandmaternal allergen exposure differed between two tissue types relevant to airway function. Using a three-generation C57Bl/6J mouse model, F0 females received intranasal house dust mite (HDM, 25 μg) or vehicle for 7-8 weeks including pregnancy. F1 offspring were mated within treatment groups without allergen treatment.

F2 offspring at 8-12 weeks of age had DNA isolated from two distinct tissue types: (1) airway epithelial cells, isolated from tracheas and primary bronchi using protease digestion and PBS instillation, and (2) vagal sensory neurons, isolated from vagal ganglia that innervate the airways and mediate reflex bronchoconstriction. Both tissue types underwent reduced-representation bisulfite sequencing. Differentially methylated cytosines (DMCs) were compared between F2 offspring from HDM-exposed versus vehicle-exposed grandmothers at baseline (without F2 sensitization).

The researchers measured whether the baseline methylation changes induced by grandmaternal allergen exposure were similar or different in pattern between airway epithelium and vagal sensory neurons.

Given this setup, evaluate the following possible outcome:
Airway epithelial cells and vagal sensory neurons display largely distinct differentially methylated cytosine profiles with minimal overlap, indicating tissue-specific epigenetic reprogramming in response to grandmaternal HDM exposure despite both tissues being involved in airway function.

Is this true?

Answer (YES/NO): YES